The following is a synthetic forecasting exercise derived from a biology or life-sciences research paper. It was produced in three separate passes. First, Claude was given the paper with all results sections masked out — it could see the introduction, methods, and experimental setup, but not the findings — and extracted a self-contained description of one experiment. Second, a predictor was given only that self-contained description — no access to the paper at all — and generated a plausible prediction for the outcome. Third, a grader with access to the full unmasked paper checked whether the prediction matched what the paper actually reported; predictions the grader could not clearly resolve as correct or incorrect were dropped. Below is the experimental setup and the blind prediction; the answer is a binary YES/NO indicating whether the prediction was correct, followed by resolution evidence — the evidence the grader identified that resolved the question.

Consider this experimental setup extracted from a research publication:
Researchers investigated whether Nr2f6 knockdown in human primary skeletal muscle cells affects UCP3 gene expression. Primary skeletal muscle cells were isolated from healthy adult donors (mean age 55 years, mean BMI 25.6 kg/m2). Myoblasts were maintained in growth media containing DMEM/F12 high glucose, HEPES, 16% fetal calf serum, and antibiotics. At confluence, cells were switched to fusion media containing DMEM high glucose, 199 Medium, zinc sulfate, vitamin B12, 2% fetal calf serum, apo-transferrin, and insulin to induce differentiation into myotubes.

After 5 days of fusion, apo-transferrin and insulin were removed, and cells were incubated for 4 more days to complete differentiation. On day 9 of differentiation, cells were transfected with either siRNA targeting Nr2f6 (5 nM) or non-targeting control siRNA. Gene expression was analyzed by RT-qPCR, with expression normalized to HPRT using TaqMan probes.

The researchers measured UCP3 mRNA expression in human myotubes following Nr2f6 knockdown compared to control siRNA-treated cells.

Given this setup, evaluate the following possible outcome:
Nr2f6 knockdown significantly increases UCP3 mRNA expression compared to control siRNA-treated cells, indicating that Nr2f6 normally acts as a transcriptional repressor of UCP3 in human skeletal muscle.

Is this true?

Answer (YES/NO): YES